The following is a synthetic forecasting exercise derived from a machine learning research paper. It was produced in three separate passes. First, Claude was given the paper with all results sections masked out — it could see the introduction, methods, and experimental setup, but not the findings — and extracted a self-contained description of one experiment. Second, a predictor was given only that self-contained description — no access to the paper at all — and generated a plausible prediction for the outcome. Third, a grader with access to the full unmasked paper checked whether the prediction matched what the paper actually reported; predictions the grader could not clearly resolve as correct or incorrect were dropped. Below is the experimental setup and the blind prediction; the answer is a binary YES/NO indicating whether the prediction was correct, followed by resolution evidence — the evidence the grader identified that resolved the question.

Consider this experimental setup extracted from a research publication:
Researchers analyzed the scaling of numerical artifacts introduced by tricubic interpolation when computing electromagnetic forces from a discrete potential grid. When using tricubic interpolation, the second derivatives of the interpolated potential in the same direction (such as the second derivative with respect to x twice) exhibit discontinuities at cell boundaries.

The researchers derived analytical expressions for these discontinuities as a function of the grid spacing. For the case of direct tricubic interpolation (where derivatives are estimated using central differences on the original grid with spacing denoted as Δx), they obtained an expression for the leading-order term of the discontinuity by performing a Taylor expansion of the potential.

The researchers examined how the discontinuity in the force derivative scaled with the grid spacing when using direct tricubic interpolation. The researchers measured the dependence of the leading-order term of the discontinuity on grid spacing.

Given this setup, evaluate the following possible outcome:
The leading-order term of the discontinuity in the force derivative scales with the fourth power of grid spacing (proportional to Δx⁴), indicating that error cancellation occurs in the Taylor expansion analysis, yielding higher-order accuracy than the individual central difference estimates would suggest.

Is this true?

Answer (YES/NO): NO